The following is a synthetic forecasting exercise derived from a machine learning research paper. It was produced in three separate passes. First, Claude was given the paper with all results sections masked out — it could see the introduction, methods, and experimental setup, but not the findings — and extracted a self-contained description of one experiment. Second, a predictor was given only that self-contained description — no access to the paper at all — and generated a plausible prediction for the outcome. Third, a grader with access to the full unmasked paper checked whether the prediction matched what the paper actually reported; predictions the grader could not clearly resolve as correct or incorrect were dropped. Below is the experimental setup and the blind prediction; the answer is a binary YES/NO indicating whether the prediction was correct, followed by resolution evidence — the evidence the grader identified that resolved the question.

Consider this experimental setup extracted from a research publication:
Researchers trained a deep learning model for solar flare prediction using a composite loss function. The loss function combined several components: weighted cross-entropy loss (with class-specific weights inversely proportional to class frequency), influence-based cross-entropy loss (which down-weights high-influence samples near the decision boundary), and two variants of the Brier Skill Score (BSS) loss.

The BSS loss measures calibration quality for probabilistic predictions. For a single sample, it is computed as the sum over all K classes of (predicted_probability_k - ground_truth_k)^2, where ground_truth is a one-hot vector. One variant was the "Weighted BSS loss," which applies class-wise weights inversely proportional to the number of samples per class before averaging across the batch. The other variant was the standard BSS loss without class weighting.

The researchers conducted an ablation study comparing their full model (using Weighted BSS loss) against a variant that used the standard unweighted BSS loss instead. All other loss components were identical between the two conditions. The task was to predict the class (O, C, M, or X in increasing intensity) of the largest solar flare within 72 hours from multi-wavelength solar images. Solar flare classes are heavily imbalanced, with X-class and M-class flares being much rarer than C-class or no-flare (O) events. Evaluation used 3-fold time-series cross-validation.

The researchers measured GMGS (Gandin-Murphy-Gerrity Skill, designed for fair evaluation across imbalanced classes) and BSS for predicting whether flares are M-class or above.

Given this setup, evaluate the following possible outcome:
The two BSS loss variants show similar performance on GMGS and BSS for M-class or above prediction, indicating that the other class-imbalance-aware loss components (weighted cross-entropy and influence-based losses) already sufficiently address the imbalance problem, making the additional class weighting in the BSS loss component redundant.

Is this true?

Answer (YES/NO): NO